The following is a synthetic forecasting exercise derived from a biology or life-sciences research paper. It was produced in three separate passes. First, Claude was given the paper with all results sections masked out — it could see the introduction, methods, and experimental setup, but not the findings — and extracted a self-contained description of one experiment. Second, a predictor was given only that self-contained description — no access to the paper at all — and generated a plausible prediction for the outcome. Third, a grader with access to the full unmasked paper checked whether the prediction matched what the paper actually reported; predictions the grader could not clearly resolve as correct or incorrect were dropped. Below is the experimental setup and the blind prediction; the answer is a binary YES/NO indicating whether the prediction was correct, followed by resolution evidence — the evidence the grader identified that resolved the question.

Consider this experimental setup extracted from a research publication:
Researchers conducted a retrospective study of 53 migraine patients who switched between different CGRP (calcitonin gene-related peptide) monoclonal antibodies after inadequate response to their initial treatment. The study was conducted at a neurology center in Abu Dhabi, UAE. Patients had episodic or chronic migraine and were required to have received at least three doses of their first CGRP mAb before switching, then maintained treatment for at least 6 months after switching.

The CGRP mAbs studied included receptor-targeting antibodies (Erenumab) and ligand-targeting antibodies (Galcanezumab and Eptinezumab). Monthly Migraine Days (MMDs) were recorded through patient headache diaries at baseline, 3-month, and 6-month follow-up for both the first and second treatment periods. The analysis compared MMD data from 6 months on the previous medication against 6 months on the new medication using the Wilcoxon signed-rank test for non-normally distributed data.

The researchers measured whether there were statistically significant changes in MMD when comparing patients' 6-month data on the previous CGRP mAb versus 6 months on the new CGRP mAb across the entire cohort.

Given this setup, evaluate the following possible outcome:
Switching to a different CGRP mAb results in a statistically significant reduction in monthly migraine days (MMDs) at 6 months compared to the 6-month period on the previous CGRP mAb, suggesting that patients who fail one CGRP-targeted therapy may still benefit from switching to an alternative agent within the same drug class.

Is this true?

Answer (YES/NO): NO